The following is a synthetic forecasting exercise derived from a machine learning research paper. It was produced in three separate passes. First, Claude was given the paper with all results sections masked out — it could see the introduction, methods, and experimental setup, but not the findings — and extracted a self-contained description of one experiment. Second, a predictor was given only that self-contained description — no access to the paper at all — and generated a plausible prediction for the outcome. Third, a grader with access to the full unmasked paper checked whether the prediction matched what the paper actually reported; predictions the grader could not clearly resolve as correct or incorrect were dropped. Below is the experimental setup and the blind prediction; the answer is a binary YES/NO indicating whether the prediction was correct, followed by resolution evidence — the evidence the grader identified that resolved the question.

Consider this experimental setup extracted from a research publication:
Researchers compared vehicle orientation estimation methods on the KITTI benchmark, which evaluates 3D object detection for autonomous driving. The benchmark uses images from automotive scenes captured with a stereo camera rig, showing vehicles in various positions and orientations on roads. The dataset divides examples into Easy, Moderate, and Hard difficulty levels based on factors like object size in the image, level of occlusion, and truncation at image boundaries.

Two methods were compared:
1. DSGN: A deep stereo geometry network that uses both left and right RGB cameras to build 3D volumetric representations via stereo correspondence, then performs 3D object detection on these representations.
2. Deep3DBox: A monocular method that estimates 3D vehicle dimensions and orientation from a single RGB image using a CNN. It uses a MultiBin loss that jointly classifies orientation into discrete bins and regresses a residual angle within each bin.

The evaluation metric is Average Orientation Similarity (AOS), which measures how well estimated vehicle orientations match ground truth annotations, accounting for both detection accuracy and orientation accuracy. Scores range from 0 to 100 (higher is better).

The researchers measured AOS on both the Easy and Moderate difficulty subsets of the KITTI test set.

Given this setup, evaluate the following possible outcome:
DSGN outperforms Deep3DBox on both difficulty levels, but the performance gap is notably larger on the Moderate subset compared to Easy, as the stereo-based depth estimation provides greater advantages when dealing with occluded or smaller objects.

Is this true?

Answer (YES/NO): NO